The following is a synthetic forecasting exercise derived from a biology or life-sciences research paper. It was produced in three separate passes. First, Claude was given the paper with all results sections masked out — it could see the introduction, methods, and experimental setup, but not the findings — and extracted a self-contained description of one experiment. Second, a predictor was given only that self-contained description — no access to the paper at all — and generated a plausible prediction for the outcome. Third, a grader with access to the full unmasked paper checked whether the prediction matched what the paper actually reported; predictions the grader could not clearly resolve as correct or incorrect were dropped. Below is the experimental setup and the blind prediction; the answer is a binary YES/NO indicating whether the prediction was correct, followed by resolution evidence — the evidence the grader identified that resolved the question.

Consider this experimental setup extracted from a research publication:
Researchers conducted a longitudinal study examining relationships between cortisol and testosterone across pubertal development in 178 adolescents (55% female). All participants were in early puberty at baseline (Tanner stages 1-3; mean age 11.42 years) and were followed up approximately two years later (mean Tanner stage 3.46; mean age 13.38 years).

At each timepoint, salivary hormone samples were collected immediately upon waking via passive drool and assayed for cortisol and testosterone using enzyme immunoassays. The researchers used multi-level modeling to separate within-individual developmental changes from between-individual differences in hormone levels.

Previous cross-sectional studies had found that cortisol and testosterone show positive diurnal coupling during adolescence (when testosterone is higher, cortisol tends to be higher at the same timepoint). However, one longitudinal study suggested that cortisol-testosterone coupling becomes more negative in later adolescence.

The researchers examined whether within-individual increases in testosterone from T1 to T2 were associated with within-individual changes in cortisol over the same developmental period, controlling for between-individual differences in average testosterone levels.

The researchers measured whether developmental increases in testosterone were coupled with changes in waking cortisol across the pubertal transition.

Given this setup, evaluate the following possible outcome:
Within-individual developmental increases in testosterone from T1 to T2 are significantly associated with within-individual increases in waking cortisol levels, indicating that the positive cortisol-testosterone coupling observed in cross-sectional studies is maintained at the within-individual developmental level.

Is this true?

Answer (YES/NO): YES